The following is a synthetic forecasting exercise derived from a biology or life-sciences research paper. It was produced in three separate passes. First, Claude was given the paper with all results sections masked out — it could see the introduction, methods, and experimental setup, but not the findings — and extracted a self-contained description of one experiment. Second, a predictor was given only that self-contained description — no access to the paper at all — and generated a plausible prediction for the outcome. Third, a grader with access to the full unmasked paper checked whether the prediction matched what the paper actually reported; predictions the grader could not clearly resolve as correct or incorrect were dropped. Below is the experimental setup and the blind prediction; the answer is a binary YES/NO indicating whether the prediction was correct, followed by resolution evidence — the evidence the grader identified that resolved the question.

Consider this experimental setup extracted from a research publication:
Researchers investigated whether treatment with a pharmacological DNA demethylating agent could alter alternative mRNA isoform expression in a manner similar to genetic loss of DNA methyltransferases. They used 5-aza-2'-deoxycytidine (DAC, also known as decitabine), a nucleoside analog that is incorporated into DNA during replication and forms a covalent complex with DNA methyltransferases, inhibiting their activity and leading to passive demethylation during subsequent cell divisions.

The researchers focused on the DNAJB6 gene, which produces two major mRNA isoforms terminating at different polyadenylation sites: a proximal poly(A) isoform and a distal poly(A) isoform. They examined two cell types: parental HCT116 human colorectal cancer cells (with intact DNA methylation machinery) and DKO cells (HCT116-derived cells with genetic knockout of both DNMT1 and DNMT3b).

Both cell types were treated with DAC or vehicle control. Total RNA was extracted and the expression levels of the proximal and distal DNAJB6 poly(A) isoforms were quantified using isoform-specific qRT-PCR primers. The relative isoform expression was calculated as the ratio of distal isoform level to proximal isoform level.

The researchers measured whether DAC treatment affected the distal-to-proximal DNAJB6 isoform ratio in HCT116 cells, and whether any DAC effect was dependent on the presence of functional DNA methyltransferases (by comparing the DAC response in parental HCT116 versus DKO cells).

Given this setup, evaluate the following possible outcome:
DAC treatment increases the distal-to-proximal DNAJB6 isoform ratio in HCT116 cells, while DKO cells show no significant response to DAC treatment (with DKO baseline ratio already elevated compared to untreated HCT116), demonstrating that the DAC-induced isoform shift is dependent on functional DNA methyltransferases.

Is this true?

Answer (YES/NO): NO